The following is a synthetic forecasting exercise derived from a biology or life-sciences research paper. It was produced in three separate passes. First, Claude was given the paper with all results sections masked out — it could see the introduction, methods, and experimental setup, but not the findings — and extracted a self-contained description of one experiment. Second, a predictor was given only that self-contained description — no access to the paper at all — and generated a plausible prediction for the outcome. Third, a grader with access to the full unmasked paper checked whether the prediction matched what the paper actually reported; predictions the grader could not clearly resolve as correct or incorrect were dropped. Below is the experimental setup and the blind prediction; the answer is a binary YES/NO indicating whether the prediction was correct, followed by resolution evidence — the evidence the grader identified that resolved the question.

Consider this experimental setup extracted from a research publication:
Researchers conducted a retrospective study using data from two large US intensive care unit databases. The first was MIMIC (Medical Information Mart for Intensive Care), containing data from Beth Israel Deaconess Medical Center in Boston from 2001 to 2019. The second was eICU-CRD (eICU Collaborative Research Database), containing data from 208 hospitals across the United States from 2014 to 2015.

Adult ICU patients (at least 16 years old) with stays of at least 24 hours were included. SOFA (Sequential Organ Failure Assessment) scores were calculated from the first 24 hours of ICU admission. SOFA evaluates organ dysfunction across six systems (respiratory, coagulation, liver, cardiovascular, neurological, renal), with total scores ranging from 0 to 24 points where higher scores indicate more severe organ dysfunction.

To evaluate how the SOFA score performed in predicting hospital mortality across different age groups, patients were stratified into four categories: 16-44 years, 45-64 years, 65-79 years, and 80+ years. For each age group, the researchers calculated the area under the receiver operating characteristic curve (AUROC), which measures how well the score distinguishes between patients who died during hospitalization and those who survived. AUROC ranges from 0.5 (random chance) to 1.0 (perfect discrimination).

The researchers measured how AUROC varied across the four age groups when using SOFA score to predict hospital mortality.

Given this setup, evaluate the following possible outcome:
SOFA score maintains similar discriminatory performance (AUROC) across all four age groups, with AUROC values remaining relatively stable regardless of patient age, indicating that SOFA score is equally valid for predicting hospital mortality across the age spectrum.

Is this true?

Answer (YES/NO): NO